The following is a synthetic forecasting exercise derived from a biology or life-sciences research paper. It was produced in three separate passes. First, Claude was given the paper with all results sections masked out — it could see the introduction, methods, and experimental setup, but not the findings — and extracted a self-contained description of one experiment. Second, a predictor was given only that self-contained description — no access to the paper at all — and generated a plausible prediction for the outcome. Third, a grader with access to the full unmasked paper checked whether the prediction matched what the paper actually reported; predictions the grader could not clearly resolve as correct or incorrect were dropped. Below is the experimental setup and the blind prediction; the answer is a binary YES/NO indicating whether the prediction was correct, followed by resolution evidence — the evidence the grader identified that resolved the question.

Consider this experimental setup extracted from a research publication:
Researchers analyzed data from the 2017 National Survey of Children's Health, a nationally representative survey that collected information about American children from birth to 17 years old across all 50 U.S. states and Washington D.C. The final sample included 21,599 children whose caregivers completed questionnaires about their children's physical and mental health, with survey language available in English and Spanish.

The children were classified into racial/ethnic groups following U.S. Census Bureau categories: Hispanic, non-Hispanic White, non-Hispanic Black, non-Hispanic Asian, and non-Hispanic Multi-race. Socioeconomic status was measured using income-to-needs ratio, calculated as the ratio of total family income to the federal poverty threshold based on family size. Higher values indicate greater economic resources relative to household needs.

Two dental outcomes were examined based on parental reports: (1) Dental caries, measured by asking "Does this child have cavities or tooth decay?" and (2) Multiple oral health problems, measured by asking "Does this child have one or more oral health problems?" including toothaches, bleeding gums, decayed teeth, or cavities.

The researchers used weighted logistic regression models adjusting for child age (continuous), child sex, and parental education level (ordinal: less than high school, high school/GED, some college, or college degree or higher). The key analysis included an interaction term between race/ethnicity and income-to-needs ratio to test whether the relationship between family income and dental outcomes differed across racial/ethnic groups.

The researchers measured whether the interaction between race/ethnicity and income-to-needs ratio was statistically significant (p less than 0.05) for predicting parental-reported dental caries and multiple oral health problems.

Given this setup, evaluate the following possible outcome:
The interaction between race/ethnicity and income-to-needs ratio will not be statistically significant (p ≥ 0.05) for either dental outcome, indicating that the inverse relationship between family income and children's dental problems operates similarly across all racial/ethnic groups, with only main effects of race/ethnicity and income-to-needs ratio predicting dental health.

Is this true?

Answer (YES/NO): YES